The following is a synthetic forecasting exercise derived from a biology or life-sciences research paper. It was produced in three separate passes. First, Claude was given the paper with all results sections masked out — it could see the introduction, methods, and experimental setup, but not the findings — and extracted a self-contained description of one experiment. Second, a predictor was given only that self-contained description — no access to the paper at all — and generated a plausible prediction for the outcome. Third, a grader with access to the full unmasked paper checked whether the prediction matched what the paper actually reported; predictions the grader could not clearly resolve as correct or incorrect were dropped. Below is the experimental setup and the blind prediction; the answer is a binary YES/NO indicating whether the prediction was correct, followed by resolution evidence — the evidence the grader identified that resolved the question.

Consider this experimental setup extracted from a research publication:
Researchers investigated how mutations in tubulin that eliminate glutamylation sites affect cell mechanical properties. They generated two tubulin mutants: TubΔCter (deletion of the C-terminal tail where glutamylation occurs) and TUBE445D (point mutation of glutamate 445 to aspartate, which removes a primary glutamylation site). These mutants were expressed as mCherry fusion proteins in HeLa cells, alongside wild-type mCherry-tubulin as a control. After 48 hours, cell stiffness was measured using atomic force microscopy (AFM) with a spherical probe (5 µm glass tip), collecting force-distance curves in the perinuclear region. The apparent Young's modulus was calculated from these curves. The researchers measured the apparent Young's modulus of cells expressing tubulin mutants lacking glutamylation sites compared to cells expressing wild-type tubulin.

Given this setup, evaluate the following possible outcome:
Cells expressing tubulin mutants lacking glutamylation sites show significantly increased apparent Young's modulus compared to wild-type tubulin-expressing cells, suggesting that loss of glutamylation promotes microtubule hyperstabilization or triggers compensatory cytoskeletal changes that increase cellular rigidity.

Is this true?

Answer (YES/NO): NO